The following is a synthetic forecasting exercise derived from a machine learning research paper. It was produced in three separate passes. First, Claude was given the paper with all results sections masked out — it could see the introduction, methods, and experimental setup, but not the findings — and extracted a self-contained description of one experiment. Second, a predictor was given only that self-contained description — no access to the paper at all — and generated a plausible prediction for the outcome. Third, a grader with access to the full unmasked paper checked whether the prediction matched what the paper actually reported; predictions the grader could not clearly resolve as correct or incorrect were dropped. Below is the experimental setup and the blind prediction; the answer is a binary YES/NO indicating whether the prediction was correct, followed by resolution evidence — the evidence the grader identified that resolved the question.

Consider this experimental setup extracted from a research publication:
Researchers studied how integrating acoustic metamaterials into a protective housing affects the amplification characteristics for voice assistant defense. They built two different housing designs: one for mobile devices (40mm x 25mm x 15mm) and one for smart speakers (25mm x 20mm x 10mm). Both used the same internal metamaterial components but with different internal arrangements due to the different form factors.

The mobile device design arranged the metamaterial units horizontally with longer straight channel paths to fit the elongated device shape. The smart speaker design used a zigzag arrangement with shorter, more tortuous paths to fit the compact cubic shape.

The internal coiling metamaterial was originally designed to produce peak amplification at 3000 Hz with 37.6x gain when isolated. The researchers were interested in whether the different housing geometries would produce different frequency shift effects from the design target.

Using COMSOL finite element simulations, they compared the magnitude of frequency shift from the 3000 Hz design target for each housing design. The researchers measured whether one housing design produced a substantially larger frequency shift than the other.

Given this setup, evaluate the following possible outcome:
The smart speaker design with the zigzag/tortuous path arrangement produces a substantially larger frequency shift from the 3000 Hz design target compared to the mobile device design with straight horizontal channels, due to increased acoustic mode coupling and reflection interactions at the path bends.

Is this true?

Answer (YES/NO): NO